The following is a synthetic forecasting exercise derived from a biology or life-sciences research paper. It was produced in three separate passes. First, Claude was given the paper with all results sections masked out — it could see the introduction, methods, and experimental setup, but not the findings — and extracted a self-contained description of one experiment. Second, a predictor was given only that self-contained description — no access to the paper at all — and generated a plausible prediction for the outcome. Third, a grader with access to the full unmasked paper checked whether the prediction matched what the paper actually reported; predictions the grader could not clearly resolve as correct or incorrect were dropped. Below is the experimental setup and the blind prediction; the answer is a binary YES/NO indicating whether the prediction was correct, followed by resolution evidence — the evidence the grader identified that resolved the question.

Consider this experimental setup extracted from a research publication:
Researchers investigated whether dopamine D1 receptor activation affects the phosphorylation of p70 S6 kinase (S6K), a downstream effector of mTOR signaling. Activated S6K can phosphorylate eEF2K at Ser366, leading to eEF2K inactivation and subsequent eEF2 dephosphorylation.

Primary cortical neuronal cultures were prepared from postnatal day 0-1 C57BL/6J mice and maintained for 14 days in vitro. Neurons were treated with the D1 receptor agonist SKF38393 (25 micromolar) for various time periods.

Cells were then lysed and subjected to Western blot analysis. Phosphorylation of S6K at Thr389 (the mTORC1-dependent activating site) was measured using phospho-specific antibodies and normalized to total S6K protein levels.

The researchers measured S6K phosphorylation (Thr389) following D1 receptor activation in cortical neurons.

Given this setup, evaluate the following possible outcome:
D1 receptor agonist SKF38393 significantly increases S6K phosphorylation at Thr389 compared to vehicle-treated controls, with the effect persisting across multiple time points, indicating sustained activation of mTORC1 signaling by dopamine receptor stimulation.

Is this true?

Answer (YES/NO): NO